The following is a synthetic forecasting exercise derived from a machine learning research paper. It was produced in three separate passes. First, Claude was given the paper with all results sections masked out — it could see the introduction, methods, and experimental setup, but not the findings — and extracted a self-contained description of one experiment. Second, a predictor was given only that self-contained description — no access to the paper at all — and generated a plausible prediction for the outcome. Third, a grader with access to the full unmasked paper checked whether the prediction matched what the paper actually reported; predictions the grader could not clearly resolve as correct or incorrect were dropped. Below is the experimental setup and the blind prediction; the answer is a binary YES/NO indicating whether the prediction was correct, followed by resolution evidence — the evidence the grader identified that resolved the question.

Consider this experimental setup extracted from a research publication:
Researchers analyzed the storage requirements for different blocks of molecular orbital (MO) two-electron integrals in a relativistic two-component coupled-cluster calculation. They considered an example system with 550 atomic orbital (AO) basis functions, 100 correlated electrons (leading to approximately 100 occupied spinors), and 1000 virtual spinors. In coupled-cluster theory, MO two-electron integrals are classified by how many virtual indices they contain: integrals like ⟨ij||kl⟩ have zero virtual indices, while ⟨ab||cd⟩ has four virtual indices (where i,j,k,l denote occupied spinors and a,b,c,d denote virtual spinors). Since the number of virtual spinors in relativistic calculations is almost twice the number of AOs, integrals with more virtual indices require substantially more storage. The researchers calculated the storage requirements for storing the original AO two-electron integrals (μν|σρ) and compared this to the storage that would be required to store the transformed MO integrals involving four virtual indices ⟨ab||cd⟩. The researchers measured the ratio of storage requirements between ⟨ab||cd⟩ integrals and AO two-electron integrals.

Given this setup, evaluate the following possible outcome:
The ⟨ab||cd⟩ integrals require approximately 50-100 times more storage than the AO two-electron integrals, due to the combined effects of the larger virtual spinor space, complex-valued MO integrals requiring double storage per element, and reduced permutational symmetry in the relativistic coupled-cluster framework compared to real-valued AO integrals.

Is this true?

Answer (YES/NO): NO